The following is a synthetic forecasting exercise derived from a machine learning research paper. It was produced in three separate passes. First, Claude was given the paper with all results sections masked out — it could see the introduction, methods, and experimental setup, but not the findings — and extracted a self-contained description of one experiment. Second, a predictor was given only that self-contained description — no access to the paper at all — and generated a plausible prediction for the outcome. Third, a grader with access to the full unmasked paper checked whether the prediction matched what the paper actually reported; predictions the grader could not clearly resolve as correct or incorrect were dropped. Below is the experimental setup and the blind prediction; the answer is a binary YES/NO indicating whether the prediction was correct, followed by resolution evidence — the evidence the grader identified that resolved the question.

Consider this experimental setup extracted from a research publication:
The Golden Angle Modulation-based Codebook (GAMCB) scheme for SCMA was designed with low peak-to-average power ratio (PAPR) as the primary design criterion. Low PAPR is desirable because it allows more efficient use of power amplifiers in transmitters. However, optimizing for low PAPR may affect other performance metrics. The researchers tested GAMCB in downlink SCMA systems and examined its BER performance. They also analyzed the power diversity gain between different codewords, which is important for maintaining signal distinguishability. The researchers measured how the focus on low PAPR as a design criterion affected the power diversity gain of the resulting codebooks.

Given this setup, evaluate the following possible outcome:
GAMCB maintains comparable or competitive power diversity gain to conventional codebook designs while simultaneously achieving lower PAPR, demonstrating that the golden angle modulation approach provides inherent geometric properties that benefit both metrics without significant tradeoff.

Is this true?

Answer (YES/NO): NO